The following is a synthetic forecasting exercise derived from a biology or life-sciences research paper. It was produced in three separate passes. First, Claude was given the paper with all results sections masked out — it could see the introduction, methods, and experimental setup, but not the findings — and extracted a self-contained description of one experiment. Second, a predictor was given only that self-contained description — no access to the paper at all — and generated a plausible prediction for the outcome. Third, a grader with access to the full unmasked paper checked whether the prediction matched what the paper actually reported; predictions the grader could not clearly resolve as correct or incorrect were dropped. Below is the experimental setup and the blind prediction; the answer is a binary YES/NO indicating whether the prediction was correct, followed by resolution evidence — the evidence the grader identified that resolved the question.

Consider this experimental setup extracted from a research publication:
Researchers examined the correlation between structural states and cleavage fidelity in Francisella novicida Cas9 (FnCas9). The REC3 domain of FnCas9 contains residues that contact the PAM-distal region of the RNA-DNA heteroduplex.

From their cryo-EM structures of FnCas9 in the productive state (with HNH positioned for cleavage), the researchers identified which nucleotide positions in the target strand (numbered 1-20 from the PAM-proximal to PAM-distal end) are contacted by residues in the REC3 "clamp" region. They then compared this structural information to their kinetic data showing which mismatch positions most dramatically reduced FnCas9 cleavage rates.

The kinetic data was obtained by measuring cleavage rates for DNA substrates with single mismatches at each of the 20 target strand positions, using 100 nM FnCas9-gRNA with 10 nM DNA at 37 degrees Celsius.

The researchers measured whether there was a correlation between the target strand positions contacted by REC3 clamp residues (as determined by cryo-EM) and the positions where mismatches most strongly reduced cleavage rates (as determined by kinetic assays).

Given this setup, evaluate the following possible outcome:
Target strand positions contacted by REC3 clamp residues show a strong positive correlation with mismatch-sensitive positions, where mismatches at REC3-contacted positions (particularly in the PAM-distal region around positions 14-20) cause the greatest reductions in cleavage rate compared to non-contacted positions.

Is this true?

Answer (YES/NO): YES